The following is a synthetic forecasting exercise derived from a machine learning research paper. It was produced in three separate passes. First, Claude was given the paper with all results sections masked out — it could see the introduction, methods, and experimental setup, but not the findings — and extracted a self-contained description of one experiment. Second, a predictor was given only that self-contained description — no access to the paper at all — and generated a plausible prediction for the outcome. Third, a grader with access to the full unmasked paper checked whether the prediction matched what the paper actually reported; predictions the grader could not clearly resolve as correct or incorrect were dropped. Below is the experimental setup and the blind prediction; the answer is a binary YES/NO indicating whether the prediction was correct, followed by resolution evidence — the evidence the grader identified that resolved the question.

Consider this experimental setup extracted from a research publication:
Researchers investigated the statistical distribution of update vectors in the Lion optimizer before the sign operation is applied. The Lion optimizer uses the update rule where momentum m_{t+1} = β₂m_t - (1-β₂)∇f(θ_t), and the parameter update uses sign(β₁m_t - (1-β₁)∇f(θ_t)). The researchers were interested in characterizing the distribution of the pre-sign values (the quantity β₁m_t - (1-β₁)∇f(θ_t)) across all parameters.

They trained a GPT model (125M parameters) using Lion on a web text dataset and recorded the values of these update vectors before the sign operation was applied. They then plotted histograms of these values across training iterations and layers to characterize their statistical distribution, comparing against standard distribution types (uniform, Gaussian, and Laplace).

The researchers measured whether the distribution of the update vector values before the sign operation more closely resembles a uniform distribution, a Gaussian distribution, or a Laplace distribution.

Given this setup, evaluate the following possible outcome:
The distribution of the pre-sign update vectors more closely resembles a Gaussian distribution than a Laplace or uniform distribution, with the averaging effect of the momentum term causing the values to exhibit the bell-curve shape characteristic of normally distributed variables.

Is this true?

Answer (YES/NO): NO